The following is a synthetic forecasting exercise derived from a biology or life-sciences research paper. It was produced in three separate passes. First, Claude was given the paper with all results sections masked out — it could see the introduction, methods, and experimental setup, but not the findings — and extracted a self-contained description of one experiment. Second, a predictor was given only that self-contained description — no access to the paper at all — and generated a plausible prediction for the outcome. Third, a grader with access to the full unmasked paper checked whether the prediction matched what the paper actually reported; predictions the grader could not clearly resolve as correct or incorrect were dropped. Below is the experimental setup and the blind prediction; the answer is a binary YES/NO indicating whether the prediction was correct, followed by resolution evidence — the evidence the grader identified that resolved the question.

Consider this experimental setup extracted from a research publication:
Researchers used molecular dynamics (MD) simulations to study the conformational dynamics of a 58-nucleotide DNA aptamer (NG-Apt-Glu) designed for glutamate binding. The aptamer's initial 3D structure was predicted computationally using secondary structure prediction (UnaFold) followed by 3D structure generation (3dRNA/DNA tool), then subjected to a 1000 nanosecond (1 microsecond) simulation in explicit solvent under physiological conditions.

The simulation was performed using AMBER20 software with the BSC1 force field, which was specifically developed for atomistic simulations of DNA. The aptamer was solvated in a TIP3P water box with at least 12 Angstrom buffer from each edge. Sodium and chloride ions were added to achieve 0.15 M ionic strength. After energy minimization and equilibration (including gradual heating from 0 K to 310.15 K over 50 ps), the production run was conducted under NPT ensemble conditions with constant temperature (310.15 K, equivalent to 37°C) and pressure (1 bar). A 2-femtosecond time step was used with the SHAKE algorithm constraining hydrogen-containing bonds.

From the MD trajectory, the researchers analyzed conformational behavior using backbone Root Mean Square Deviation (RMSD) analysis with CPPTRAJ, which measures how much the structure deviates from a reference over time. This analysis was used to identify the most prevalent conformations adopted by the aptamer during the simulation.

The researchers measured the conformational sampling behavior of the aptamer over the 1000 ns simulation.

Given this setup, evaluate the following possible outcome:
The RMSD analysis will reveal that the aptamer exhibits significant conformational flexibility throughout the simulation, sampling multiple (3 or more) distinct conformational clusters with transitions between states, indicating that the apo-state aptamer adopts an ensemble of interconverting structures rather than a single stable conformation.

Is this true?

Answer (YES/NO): NO